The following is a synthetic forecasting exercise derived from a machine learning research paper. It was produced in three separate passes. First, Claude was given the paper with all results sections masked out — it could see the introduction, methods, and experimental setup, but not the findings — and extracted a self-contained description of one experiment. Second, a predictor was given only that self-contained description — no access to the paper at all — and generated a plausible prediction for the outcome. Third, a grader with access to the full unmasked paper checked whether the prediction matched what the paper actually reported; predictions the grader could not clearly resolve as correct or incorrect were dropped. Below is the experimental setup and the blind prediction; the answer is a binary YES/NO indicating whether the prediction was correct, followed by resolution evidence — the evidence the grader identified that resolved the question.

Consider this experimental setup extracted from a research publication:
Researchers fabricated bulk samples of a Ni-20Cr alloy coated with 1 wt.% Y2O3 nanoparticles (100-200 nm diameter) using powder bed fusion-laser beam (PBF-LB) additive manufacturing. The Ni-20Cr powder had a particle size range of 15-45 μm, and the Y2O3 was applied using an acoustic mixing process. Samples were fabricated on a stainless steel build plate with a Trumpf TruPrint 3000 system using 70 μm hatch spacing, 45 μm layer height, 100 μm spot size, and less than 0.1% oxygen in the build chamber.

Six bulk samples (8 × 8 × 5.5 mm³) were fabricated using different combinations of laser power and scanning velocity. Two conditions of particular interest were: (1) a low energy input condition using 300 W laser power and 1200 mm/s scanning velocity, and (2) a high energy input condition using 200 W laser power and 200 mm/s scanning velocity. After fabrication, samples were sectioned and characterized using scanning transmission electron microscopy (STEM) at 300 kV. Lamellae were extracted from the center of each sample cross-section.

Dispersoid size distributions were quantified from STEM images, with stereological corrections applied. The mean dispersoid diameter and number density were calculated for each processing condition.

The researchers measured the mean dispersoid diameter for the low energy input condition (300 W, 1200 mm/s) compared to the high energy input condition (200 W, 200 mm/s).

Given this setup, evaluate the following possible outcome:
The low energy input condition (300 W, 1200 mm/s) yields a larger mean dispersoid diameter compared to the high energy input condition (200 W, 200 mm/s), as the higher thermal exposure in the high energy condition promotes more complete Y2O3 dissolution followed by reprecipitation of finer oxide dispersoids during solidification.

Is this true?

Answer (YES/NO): NO